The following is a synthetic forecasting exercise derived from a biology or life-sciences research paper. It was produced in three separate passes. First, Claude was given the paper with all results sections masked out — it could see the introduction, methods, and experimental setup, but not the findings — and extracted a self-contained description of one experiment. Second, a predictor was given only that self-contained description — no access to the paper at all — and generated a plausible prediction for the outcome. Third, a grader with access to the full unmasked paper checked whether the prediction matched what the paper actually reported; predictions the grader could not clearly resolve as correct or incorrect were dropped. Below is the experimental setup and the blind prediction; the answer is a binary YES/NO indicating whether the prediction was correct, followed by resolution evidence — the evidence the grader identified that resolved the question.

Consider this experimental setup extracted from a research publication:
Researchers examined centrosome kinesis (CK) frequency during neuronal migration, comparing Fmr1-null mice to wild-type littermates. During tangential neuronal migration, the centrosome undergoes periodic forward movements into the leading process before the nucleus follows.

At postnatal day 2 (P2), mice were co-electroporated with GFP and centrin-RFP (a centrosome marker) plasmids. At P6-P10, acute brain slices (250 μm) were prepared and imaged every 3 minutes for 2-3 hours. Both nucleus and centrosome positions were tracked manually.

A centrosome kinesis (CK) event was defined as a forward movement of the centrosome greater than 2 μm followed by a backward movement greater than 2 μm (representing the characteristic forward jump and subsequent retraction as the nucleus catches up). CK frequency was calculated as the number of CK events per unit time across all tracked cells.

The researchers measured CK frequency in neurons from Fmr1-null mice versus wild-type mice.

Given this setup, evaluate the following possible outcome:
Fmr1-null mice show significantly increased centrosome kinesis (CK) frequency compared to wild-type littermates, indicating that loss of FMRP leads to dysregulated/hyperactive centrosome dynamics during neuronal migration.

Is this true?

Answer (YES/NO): NO